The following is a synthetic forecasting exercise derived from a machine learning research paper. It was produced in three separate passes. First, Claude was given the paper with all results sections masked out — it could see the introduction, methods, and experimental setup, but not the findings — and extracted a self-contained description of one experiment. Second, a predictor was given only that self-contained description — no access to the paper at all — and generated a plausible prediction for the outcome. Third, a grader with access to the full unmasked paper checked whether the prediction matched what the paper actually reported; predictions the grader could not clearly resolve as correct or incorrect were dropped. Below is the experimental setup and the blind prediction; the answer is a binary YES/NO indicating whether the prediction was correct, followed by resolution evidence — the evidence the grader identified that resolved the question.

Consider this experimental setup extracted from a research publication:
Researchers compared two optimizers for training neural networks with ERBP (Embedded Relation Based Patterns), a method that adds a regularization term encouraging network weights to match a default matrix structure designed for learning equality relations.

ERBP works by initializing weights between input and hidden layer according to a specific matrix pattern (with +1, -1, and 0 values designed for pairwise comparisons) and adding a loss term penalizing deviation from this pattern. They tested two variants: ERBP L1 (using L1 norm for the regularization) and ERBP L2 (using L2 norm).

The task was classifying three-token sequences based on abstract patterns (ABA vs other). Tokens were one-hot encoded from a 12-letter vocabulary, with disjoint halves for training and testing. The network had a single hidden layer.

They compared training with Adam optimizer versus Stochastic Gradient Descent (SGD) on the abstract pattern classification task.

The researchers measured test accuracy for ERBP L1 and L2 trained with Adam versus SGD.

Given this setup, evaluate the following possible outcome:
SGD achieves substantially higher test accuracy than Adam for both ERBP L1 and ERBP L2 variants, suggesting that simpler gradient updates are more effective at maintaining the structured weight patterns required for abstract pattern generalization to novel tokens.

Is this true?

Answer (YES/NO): NO